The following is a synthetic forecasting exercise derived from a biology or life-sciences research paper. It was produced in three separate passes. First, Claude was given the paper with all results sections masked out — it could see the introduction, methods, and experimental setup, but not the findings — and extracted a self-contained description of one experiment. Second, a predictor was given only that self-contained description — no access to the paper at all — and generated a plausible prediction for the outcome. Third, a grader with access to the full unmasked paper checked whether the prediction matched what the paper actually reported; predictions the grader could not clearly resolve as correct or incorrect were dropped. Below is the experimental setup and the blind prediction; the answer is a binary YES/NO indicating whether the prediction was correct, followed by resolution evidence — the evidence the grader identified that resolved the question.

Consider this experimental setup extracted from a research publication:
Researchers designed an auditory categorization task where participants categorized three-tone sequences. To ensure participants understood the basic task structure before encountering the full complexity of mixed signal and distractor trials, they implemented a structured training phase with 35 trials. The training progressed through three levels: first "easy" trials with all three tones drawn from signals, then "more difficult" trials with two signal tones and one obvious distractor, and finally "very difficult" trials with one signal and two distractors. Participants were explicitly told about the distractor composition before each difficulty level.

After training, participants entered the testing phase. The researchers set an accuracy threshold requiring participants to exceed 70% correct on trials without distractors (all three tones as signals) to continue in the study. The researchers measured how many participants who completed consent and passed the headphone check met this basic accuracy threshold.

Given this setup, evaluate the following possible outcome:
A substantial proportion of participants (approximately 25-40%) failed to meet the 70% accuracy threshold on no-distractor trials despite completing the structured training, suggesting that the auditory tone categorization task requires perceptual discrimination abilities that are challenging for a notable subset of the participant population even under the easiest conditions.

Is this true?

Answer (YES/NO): NO